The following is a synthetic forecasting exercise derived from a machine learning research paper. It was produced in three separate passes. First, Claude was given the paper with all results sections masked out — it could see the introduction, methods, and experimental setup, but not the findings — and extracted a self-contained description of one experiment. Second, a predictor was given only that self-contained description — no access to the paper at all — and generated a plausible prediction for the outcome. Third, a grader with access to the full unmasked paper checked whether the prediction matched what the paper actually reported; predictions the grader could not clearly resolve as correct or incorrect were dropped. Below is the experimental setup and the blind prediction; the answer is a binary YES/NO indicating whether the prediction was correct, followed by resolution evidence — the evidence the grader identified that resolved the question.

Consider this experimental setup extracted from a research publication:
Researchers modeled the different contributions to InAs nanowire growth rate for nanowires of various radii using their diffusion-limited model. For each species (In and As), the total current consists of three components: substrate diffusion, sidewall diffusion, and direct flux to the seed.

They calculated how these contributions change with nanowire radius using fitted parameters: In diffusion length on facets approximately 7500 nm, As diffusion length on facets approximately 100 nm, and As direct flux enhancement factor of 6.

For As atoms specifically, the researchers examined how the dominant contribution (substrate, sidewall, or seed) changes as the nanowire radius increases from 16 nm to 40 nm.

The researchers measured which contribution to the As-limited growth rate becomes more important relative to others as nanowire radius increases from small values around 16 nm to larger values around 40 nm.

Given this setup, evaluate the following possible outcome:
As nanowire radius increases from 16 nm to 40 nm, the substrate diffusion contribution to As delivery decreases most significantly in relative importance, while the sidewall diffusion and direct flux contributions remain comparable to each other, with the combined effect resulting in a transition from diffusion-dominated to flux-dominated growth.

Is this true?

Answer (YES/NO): NO